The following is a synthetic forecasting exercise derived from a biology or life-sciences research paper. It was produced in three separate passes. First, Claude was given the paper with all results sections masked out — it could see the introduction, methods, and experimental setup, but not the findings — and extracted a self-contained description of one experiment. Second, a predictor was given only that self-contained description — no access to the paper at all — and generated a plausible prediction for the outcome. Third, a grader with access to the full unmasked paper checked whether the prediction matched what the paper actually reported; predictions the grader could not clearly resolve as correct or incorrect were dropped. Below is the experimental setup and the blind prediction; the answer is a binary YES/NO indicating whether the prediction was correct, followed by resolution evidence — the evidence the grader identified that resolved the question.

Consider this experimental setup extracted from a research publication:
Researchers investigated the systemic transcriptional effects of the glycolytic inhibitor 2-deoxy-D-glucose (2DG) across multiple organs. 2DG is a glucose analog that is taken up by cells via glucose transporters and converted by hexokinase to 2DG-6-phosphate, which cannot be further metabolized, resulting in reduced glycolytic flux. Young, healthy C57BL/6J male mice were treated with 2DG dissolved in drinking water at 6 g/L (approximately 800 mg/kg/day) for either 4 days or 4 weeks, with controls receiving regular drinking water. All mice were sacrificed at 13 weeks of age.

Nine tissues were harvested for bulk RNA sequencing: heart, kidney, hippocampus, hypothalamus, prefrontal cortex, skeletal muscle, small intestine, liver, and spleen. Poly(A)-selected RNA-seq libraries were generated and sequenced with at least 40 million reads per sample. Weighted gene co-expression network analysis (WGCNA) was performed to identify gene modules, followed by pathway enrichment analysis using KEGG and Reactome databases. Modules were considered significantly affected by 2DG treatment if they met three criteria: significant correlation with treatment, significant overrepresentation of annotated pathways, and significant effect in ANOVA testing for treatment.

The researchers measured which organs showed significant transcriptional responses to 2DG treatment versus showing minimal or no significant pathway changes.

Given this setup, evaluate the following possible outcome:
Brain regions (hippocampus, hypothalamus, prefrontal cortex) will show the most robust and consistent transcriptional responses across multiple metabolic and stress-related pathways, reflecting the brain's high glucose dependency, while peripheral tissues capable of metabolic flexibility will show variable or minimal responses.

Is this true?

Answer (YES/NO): NO